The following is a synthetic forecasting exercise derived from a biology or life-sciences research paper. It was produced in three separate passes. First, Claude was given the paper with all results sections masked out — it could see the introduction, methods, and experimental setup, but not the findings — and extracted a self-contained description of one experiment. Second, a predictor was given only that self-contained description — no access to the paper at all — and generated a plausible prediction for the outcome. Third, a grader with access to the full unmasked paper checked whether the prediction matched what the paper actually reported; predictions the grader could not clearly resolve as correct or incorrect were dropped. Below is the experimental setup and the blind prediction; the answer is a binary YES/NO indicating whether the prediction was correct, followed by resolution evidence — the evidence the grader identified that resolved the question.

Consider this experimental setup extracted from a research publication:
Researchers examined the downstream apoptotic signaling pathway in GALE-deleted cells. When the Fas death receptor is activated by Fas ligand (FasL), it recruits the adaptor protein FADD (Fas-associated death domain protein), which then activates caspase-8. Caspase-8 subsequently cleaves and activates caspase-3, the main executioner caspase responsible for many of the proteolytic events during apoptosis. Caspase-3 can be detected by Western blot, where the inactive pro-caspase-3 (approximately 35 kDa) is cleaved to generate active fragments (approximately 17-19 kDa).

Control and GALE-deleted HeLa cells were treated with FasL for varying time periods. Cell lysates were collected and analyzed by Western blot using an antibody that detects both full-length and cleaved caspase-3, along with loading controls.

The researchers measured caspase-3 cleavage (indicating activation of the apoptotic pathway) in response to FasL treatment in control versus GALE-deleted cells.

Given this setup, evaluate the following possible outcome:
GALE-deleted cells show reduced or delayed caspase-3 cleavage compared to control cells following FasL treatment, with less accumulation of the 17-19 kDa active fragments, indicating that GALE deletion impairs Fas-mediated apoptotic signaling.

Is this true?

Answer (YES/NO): NO